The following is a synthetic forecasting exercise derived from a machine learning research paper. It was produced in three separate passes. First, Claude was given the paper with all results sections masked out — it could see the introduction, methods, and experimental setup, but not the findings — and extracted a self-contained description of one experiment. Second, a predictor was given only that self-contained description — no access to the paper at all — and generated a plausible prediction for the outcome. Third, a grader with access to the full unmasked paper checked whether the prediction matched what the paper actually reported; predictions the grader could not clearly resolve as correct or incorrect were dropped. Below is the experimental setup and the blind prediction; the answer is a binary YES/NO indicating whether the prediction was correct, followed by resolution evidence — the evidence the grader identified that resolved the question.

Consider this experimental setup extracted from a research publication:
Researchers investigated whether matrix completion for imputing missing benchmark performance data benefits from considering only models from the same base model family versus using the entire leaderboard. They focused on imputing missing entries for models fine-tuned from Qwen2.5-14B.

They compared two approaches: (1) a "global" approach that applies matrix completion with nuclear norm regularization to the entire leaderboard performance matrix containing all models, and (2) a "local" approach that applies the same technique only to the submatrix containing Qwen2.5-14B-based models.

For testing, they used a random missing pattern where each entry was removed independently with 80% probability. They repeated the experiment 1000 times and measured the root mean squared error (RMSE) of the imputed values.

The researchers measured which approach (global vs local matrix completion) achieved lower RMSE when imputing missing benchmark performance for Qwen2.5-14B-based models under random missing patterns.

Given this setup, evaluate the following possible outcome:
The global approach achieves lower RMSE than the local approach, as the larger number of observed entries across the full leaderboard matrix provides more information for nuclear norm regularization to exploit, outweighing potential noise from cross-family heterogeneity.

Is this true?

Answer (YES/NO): NO